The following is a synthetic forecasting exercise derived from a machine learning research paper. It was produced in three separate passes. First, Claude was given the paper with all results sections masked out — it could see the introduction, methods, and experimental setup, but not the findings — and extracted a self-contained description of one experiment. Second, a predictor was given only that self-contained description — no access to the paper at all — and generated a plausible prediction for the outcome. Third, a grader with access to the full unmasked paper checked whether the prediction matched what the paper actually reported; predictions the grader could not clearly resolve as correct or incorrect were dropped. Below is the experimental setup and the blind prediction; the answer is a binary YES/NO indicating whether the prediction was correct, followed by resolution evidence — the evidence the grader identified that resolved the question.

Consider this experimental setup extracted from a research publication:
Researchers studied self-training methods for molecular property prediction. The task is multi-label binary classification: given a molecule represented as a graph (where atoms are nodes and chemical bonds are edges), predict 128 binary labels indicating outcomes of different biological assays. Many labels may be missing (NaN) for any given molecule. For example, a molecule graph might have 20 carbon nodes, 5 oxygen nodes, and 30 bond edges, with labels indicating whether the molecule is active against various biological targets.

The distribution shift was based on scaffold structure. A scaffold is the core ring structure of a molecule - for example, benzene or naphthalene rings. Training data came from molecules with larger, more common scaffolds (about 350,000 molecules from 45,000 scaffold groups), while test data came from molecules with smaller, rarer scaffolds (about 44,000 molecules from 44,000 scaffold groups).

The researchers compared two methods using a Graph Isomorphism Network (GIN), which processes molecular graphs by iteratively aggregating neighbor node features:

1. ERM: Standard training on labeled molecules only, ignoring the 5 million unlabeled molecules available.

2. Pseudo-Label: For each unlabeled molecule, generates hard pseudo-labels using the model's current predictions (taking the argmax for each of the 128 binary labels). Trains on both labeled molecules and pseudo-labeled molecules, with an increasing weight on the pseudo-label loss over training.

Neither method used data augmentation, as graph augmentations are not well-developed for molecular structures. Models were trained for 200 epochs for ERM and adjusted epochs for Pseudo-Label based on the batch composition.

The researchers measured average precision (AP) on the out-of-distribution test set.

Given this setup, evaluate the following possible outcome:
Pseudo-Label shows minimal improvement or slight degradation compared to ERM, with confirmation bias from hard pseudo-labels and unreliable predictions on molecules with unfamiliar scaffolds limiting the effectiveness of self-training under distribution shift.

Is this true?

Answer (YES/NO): NO